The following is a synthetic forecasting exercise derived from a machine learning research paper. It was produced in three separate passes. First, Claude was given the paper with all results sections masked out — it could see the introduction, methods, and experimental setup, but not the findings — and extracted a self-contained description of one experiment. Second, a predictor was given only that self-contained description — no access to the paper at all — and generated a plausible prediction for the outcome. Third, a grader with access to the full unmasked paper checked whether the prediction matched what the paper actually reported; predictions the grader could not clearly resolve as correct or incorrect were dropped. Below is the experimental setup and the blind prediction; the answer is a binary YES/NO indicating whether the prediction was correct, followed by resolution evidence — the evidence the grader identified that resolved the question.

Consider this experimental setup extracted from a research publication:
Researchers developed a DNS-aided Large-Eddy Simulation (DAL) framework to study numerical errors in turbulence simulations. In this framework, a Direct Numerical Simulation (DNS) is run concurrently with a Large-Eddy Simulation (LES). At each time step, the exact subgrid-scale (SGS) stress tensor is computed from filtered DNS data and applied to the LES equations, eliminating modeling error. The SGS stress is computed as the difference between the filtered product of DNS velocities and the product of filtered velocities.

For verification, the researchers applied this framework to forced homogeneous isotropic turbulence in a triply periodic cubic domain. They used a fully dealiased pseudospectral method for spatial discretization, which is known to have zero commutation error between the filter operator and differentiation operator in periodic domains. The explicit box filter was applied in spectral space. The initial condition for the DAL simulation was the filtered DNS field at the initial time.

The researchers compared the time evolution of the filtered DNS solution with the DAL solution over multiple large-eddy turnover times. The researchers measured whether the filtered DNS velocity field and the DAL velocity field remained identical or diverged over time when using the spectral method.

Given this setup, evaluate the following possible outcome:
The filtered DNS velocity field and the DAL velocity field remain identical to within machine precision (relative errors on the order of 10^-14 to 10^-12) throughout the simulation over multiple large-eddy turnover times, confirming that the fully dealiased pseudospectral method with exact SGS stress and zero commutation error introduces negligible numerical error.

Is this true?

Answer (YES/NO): NO